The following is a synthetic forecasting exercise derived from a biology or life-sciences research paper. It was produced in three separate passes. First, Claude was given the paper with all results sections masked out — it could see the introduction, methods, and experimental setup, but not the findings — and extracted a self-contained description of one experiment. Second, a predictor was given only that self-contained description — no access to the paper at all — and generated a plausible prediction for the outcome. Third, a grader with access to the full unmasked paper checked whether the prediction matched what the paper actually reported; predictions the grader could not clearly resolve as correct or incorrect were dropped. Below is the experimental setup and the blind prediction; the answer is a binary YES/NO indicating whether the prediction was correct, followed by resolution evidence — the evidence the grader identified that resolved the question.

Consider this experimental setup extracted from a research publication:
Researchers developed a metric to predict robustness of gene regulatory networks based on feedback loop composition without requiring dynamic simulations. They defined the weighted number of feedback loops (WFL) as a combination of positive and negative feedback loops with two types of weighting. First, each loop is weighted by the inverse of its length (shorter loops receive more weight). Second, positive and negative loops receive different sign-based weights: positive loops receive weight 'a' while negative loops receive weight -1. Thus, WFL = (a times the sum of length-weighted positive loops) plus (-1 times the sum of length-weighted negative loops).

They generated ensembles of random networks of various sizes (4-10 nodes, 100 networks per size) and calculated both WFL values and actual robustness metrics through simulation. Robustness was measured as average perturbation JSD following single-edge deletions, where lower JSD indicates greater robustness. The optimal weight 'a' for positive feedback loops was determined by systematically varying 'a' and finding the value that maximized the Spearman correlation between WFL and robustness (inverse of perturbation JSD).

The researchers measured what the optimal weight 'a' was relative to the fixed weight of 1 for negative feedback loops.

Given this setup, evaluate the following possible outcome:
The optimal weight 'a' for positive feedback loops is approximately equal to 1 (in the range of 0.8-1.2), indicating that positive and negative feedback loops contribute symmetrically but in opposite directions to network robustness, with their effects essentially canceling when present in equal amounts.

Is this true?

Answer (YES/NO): NO